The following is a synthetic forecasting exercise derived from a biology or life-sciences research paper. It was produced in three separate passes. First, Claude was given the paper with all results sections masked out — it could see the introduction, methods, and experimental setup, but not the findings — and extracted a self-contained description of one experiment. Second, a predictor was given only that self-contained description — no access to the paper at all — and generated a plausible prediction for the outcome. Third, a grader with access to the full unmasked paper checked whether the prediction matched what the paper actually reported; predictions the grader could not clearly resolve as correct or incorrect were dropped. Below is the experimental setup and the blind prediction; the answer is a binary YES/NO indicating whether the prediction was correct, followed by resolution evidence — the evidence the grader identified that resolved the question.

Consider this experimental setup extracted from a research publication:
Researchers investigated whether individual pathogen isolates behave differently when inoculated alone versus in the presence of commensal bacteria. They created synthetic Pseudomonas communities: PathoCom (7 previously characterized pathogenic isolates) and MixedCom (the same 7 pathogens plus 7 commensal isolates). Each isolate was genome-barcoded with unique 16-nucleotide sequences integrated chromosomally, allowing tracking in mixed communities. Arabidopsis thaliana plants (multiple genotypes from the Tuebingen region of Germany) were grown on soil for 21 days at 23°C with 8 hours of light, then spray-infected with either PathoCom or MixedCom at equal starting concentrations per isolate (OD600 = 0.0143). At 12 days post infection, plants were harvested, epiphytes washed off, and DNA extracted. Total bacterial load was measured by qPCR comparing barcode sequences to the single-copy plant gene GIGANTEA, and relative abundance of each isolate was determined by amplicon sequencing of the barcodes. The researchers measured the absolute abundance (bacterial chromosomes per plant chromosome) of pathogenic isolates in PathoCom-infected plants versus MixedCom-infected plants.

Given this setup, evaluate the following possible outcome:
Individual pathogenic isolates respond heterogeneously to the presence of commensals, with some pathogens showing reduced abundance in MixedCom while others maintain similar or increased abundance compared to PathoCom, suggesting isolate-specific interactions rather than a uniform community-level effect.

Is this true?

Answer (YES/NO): NO